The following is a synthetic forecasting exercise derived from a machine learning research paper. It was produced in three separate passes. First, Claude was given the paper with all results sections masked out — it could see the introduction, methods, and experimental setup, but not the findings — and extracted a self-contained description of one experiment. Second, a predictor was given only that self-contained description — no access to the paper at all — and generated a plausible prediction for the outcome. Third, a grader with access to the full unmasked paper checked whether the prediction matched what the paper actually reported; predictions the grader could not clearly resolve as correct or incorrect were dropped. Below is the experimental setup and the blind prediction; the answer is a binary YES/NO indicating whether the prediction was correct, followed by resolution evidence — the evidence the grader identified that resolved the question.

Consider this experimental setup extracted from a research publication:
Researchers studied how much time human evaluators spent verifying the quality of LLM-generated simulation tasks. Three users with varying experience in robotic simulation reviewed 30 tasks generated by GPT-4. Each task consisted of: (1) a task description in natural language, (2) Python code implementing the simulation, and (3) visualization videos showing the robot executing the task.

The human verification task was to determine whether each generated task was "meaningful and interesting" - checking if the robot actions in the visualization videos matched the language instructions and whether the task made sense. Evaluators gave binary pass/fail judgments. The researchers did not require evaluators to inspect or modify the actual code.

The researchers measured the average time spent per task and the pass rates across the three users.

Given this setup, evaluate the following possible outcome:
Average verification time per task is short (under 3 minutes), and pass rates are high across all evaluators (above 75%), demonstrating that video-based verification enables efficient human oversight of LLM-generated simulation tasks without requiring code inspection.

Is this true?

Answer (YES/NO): NO